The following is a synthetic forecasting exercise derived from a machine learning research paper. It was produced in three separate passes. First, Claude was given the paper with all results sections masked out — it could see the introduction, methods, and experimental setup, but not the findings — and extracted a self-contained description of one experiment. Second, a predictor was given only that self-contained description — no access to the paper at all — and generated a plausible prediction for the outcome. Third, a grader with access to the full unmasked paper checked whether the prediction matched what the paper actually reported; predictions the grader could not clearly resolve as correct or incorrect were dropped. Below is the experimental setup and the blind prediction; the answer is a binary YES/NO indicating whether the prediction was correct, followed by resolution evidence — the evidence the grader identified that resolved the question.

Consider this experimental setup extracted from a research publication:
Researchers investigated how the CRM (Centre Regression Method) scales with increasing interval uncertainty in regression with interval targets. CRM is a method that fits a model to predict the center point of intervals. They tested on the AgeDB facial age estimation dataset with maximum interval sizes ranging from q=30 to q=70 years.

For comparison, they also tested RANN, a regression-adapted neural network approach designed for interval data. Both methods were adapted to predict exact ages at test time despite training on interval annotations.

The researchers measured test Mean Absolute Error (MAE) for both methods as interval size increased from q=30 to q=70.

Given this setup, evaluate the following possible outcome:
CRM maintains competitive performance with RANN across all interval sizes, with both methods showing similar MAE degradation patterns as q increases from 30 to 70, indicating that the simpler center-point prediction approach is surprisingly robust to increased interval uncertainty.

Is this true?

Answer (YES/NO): NO